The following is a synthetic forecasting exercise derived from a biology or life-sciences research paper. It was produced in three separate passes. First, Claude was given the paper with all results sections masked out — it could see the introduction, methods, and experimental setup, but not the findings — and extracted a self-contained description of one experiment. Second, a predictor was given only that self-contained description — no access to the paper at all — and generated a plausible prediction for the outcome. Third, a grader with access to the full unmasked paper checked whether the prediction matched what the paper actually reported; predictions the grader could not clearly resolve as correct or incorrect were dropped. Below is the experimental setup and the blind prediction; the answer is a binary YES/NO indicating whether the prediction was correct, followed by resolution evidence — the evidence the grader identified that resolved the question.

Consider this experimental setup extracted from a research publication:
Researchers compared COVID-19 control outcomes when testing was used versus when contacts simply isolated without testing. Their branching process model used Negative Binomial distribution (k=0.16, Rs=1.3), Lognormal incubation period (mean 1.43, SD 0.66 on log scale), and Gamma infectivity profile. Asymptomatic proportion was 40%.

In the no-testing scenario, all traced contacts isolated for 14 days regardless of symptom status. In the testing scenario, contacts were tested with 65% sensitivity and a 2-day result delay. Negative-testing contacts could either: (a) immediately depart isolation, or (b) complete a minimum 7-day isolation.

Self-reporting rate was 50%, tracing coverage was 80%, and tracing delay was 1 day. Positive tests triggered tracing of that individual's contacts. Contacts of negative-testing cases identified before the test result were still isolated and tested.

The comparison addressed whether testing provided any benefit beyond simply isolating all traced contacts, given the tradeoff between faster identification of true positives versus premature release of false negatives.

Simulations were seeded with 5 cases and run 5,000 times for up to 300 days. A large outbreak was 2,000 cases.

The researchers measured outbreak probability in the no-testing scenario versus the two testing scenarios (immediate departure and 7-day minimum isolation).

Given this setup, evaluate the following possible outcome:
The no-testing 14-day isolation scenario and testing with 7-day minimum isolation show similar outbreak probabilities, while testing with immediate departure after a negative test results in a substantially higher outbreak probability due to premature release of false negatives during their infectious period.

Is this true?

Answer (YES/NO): NO